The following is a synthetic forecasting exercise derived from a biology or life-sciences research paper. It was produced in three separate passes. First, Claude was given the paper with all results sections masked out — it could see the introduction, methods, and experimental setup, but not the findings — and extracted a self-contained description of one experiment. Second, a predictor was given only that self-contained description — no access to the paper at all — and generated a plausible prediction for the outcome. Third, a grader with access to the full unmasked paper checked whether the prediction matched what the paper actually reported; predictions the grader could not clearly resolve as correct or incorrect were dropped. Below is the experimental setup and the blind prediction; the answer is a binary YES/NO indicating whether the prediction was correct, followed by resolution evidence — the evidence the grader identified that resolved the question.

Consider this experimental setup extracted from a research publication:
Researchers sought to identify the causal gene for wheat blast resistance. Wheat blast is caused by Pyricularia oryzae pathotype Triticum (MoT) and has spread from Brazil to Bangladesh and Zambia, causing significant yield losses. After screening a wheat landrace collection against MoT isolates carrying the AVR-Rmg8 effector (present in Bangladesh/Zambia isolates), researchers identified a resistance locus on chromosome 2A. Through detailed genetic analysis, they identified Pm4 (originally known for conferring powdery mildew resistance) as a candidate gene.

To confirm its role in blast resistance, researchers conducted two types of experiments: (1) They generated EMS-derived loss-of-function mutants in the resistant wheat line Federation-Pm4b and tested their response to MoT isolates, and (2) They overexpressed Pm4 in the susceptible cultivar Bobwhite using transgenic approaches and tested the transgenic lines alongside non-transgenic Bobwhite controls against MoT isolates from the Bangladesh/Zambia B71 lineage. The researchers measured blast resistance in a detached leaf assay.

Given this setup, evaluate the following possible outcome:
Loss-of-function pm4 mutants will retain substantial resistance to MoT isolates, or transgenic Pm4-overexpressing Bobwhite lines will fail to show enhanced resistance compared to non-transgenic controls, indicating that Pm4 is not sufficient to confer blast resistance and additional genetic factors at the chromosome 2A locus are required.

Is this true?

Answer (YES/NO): NO